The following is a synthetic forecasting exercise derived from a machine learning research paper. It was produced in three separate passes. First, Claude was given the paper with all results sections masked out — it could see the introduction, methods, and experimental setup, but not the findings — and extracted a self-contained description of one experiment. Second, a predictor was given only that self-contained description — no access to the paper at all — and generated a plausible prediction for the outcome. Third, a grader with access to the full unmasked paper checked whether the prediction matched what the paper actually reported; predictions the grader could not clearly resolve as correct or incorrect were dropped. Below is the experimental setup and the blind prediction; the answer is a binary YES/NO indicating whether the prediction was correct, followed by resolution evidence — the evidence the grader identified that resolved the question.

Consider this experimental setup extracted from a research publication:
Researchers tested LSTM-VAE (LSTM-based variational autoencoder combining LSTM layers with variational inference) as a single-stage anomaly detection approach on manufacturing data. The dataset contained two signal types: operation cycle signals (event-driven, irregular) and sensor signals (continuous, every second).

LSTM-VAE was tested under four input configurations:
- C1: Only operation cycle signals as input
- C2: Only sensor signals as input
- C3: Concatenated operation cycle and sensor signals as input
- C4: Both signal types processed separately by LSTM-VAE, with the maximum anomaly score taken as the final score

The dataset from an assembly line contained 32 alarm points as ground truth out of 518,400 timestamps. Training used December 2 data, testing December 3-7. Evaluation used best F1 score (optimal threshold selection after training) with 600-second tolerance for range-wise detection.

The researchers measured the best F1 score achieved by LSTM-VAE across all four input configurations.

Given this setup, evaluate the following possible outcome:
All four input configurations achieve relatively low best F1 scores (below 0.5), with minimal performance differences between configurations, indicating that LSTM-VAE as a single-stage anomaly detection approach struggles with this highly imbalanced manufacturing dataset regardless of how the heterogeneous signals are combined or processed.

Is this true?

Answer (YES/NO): YES